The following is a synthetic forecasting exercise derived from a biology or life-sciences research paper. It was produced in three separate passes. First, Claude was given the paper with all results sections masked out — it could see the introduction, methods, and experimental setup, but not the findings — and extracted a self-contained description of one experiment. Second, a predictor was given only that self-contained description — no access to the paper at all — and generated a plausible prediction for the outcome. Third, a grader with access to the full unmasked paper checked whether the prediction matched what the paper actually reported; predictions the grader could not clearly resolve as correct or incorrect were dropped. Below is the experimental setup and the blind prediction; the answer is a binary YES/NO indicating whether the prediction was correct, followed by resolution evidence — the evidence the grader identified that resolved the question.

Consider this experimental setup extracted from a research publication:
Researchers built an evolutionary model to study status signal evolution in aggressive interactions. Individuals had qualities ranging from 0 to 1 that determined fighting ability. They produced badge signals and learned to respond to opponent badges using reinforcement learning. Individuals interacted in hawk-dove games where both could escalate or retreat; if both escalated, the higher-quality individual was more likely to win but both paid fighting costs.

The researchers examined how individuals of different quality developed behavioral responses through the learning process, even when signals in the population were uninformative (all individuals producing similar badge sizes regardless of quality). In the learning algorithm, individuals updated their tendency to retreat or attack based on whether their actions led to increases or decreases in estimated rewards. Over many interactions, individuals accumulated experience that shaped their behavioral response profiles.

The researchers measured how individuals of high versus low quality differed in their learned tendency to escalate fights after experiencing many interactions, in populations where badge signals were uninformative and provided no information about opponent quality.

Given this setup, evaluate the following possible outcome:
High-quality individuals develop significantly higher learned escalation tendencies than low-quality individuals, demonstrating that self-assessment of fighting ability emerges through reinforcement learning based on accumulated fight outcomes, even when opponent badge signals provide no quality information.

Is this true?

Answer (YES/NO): YES